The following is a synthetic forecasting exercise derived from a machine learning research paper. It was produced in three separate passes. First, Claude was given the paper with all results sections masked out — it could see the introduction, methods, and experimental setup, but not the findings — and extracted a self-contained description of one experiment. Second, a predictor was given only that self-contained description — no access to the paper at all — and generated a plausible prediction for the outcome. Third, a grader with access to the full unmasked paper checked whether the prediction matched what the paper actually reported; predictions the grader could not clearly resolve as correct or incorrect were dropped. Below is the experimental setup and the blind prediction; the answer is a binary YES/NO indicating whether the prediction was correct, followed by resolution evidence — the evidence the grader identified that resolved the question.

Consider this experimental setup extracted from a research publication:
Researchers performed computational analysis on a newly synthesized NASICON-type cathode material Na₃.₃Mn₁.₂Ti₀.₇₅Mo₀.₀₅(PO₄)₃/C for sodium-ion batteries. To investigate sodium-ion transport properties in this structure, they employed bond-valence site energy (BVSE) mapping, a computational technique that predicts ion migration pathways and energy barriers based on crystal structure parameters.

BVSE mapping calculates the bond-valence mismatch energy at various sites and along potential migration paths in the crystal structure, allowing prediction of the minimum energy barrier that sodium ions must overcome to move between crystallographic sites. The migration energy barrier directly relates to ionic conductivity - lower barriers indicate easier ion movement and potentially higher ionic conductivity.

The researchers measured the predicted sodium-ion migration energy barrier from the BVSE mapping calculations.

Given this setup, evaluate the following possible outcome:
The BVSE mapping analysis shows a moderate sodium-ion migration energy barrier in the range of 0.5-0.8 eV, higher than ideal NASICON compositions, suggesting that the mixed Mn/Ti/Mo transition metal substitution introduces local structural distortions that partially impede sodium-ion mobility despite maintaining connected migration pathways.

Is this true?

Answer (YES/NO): YES